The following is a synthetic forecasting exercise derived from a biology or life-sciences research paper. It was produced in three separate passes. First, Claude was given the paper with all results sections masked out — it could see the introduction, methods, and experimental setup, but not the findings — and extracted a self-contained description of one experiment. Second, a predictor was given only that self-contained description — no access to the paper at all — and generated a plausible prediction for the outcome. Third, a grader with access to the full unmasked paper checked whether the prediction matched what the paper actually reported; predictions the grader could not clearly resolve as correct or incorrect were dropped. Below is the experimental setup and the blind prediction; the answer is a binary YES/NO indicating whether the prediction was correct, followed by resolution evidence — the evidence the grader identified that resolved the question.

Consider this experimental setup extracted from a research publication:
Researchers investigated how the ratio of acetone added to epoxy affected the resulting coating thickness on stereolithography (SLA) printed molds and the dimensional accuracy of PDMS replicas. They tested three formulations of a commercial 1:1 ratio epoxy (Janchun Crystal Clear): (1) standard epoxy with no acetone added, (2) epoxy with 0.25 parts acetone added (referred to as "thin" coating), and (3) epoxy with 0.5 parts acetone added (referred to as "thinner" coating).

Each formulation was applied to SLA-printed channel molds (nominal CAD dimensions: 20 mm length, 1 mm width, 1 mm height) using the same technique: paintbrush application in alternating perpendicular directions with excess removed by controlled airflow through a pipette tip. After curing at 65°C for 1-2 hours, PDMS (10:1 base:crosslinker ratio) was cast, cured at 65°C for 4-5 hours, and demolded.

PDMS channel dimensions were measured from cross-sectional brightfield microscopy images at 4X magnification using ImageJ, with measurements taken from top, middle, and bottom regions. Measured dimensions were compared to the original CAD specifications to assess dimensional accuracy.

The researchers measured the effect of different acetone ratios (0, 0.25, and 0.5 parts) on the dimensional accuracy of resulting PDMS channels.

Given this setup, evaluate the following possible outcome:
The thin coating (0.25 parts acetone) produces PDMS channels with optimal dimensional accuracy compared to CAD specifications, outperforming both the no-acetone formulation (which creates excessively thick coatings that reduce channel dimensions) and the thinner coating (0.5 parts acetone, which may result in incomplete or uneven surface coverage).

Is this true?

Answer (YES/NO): NO